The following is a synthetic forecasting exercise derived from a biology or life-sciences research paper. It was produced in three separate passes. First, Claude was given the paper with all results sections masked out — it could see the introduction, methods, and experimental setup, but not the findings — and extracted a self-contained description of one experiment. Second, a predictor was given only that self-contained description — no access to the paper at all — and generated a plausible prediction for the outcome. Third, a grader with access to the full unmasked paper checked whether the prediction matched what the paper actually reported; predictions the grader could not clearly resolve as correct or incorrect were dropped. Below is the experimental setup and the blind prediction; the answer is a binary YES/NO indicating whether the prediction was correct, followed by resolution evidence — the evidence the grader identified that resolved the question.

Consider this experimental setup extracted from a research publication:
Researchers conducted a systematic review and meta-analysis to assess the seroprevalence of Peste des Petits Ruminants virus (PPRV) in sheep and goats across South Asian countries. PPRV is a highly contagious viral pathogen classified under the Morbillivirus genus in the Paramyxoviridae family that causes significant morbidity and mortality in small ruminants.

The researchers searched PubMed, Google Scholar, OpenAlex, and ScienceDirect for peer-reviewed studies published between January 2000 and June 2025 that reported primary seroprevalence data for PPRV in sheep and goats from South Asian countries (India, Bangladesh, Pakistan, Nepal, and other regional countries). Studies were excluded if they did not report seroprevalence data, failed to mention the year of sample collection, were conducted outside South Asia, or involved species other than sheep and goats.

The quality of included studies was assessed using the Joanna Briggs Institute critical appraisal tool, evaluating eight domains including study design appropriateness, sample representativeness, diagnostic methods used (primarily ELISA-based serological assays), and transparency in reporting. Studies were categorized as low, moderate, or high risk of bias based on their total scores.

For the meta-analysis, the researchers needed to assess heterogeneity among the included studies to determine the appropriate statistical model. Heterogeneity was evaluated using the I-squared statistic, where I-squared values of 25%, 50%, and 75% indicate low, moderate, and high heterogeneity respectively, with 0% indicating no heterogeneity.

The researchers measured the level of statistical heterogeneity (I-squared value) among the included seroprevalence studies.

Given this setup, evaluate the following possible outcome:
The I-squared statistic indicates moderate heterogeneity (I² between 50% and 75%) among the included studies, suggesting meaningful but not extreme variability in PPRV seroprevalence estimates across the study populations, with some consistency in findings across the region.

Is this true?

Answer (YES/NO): NO